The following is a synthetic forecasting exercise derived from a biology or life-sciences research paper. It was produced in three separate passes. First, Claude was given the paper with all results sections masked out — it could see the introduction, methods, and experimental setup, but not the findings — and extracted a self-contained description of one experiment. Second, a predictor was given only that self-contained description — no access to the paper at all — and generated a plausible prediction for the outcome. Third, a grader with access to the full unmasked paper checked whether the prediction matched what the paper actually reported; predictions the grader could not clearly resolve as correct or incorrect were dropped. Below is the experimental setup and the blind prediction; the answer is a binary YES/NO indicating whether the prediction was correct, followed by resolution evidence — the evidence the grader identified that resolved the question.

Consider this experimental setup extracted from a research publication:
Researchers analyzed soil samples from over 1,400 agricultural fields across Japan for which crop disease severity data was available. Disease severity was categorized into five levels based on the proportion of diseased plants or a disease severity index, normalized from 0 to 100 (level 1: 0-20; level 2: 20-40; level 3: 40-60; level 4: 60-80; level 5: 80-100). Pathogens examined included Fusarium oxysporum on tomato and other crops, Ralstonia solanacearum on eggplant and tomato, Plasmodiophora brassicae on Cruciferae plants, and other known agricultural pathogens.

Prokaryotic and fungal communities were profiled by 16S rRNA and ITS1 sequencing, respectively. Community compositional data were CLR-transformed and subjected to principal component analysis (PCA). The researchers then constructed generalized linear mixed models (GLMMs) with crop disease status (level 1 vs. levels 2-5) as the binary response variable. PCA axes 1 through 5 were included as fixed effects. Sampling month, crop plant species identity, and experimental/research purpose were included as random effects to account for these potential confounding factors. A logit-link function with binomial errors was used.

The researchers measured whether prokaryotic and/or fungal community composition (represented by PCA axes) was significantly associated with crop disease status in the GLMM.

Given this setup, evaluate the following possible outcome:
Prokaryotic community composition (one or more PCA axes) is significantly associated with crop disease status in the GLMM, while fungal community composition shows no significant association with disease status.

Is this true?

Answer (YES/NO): NO